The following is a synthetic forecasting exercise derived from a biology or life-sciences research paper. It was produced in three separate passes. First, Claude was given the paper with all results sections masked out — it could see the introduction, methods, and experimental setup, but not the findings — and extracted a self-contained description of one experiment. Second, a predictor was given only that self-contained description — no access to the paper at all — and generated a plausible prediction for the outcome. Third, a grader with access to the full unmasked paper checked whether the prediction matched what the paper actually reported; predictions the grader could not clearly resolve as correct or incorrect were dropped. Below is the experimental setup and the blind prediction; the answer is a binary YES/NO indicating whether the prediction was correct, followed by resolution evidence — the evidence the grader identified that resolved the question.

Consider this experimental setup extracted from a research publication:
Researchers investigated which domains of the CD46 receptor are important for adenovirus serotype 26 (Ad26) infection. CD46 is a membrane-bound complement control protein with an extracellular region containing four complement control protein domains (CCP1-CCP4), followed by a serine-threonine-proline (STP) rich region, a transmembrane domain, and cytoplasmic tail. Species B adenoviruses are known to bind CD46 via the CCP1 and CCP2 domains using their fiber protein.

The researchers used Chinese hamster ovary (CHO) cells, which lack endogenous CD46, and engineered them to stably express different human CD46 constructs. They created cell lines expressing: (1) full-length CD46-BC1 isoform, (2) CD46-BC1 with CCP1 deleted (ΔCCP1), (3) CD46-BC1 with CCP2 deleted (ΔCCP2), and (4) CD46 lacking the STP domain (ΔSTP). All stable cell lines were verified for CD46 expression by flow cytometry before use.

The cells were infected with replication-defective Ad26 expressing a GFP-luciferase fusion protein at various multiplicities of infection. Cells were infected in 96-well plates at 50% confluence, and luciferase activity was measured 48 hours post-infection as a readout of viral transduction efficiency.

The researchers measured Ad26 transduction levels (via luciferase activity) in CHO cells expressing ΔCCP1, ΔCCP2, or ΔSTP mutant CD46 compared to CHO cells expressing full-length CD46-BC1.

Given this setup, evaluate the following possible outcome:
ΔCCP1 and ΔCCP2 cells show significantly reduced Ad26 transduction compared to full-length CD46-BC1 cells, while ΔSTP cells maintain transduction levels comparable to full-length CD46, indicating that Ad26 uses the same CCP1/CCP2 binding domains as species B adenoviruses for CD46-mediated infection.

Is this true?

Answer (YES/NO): NO